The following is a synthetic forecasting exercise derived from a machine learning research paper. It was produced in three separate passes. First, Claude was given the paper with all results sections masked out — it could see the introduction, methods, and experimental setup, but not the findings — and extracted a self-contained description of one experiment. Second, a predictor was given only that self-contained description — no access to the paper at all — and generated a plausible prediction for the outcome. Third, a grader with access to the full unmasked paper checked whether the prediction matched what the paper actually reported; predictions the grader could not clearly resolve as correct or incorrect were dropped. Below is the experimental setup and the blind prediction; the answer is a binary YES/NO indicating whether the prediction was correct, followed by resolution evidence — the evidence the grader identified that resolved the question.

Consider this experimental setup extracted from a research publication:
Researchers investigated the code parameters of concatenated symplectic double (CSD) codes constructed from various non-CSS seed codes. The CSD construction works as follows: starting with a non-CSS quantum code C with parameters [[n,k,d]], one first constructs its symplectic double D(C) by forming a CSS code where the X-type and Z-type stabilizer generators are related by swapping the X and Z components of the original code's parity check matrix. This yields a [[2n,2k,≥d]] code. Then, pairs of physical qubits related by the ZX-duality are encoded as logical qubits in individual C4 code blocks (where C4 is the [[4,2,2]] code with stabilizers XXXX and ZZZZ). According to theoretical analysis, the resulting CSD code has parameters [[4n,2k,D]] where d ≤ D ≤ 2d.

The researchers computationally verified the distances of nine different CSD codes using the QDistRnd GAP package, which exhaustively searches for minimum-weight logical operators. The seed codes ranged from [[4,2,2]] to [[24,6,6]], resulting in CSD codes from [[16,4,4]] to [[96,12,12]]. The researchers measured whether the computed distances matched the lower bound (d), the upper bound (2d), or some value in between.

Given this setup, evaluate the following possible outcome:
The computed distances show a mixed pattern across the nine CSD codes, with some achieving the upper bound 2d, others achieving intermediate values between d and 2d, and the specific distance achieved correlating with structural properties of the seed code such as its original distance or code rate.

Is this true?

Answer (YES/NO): NO